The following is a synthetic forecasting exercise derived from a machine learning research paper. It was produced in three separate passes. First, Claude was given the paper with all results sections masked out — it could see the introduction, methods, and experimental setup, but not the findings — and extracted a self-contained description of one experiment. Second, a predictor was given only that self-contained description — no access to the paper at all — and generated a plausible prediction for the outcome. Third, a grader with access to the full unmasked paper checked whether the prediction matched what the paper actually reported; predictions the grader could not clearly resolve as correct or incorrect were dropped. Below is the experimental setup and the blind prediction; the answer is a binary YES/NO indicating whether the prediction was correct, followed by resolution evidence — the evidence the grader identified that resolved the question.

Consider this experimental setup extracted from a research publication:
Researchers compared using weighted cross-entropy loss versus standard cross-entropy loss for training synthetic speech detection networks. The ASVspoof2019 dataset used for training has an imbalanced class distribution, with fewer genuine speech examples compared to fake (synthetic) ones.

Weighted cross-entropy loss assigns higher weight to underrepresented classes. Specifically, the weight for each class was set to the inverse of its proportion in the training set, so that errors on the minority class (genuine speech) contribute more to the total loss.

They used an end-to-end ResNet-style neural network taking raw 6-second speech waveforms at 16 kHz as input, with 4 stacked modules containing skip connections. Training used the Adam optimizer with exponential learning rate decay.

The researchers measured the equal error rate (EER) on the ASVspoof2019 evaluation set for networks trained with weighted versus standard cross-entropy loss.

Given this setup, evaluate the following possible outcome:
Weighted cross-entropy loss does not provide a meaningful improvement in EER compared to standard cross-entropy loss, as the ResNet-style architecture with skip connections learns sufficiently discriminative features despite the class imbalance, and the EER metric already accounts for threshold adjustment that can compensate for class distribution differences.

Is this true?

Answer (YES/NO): NO